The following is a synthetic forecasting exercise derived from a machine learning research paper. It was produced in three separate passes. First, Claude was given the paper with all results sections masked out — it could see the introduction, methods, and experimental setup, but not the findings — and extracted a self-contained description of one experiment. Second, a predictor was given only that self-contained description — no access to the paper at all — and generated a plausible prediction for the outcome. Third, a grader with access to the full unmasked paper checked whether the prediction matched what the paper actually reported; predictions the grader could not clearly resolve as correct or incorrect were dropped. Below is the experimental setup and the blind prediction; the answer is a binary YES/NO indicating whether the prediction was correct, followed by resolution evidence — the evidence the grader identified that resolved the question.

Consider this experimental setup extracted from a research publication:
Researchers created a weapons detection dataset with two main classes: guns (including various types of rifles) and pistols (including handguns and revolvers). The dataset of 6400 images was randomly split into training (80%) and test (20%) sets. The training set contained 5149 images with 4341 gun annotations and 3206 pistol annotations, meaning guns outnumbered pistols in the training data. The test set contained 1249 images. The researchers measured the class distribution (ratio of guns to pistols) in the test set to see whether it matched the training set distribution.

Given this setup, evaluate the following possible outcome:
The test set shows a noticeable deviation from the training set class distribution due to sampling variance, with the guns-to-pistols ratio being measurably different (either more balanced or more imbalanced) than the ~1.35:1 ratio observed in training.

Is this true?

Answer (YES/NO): YES